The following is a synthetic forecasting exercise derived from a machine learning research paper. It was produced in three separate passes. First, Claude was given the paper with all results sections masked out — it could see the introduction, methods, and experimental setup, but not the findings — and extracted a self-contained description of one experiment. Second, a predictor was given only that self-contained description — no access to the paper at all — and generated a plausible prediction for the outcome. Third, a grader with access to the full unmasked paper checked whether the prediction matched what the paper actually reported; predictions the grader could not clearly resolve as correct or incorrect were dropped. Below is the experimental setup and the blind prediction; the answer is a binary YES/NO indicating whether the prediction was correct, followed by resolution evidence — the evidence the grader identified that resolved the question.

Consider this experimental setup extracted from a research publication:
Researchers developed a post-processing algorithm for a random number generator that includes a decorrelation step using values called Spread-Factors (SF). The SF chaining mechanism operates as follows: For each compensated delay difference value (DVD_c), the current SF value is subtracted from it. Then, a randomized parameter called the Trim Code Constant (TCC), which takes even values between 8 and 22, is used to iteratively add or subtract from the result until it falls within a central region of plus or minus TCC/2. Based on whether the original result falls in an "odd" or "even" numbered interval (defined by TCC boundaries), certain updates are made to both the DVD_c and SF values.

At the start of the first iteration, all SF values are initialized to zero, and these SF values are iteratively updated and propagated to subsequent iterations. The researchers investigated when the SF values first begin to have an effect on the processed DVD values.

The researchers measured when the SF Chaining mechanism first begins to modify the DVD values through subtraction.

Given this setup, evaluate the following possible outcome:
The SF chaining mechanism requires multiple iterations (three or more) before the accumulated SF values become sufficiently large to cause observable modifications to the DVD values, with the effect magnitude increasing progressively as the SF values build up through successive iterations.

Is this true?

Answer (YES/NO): NO